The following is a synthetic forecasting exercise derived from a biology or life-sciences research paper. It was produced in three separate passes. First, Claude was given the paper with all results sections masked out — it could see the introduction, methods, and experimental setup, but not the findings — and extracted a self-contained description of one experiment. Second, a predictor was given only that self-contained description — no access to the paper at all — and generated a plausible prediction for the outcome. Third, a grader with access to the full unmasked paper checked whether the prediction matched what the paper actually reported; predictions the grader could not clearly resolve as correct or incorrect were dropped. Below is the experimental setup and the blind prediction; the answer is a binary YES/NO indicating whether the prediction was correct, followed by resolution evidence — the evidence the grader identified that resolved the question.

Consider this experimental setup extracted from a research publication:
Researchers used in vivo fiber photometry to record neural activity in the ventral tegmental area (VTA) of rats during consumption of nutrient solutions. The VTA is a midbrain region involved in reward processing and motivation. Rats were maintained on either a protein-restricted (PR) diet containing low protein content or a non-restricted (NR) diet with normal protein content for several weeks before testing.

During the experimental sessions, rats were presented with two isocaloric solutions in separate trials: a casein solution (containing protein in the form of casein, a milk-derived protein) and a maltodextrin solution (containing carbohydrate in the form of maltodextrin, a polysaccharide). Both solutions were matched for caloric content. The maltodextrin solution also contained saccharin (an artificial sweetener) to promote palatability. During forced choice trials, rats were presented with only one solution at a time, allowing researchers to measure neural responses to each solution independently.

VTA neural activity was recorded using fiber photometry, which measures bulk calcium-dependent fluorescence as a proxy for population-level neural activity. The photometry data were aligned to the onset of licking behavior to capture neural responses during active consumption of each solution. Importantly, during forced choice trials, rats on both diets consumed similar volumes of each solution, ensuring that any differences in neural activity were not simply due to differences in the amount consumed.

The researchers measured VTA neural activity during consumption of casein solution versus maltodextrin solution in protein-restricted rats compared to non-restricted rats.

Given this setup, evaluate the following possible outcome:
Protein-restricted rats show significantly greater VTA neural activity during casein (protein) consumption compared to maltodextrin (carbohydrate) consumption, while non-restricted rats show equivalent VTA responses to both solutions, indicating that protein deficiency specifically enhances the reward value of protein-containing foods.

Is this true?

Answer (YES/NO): YES